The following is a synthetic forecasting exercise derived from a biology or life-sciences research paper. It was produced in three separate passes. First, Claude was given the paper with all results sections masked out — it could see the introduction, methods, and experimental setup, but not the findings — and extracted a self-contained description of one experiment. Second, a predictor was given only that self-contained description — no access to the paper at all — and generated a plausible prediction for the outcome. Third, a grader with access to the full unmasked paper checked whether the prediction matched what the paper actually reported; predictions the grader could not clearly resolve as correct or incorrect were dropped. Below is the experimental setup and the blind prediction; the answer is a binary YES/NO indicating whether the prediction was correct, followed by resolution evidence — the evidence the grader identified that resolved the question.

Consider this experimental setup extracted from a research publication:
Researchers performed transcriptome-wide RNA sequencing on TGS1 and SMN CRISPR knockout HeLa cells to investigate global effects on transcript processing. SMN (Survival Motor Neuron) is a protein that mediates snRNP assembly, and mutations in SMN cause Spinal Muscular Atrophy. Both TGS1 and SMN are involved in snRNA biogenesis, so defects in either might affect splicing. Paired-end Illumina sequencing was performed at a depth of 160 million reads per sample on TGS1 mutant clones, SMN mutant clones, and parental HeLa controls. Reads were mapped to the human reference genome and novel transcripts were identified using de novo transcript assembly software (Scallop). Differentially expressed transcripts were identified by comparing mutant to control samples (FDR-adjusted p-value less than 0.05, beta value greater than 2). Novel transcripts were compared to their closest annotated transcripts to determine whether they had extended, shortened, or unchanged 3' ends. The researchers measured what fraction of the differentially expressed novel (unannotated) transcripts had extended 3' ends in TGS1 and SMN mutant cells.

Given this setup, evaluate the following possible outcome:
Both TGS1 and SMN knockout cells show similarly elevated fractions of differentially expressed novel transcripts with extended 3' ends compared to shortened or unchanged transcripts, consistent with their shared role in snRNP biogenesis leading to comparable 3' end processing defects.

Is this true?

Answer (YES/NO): YES